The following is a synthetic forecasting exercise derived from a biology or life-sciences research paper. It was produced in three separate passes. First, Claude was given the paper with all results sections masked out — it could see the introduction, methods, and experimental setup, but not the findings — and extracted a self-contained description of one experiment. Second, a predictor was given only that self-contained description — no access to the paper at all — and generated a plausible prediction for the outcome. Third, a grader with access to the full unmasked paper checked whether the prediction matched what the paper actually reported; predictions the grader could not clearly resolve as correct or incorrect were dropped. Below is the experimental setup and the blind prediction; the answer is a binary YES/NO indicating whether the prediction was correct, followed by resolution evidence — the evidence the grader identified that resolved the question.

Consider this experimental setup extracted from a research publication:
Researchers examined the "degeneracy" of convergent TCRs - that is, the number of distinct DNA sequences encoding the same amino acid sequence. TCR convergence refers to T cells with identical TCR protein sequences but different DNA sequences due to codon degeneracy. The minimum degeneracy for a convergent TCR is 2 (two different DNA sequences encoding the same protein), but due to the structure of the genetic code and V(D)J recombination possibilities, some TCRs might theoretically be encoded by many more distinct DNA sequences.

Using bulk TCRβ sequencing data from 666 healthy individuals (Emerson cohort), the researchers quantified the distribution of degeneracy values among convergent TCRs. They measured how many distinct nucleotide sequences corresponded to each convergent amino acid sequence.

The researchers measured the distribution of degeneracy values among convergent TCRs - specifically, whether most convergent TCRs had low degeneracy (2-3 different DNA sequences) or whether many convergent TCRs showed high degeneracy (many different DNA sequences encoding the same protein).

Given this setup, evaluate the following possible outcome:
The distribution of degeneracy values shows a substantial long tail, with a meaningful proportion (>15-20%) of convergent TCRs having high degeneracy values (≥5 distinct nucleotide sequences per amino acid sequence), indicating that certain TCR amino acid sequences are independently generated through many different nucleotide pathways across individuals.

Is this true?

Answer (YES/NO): NO